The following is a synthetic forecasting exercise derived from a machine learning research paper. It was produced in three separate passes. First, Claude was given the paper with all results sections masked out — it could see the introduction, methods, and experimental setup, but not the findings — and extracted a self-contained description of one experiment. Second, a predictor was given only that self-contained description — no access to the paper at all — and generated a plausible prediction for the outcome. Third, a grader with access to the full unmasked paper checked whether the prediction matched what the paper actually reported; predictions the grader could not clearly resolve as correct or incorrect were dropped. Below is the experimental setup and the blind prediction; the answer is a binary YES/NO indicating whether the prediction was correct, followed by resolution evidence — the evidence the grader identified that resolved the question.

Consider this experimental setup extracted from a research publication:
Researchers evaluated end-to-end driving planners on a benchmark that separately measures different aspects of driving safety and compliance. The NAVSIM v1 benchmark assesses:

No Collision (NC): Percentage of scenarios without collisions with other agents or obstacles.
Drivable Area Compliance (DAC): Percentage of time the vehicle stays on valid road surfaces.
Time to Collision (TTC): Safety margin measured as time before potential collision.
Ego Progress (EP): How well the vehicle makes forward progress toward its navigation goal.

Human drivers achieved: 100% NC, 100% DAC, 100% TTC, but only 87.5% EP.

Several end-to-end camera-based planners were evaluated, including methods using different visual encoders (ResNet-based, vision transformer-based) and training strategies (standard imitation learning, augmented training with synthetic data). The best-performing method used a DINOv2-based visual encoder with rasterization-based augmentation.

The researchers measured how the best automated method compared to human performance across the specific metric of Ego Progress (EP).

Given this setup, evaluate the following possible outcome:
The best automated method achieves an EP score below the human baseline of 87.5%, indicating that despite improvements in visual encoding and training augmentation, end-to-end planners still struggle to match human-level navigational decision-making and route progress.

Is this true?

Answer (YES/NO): NO